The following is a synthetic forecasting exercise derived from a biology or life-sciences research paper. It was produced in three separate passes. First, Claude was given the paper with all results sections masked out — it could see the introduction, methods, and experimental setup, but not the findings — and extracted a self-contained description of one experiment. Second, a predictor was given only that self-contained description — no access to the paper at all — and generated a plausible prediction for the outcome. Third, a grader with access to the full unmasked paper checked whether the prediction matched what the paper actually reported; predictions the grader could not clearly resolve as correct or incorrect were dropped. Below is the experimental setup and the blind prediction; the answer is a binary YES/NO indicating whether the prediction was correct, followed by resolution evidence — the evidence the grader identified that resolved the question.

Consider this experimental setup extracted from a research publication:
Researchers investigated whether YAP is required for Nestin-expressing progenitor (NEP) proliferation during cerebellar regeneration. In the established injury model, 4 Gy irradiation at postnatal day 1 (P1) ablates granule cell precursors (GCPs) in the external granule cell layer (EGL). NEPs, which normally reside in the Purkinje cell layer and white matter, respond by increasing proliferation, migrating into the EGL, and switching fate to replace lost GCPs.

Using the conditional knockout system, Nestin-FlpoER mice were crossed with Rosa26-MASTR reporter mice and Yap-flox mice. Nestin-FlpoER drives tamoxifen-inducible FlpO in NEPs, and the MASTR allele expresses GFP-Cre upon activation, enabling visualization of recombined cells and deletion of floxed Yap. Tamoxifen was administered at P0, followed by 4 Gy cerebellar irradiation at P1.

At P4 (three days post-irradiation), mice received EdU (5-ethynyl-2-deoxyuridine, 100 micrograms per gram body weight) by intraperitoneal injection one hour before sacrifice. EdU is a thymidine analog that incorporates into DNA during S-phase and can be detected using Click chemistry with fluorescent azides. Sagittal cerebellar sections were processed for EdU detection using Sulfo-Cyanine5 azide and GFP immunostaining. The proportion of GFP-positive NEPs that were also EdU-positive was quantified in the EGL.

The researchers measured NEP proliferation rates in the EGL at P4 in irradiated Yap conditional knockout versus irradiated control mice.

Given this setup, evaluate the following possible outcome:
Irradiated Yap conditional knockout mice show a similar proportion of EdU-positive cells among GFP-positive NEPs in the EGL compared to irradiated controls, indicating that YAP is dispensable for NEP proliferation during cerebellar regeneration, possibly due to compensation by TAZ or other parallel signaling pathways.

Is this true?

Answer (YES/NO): YES